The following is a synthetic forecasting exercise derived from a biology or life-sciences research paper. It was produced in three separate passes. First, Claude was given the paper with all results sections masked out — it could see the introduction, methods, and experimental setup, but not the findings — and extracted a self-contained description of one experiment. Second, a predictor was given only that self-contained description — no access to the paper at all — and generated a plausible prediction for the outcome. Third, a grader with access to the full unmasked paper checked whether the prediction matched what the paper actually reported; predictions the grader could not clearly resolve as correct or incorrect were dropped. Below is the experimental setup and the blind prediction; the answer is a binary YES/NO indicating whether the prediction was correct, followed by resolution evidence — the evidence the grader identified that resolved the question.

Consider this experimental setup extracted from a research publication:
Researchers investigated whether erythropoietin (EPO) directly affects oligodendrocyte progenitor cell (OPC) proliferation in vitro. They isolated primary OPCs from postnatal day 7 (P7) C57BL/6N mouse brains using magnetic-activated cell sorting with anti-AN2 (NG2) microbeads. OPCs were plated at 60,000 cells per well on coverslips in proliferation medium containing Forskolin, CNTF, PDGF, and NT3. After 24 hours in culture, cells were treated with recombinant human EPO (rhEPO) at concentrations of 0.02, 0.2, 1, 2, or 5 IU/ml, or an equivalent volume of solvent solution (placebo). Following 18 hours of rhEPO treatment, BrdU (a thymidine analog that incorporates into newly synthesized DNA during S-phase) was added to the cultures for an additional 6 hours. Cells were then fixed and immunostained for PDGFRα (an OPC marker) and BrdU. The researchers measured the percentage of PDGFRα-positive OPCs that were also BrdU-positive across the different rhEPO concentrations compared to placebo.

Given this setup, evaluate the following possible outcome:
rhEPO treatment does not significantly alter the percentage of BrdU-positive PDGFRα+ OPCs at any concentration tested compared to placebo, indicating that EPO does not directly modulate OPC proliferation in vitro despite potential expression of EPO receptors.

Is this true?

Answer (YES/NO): NO